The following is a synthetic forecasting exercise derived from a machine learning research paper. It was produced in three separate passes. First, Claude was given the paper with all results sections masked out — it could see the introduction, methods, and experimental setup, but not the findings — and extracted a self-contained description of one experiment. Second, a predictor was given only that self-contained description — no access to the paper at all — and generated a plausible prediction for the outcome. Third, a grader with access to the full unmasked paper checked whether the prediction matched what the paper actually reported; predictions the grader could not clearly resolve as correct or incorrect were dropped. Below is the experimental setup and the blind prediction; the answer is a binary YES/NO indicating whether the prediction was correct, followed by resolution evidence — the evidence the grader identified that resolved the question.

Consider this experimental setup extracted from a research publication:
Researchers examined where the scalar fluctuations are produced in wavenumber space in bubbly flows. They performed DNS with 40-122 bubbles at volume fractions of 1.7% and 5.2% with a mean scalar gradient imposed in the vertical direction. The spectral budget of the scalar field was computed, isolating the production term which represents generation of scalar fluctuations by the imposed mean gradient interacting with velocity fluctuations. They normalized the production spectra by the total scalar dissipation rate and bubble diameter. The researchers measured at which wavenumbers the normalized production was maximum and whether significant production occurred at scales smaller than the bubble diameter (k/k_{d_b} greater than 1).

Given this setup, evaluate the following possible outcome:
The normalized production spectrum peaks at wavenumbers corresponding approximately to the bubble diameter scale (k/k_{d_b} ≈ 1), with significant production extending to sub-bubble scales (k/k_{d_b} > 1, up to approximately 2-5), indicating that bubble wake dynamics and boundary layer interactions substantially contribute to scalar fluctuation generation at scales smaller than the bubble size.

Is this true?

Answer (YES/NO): NO